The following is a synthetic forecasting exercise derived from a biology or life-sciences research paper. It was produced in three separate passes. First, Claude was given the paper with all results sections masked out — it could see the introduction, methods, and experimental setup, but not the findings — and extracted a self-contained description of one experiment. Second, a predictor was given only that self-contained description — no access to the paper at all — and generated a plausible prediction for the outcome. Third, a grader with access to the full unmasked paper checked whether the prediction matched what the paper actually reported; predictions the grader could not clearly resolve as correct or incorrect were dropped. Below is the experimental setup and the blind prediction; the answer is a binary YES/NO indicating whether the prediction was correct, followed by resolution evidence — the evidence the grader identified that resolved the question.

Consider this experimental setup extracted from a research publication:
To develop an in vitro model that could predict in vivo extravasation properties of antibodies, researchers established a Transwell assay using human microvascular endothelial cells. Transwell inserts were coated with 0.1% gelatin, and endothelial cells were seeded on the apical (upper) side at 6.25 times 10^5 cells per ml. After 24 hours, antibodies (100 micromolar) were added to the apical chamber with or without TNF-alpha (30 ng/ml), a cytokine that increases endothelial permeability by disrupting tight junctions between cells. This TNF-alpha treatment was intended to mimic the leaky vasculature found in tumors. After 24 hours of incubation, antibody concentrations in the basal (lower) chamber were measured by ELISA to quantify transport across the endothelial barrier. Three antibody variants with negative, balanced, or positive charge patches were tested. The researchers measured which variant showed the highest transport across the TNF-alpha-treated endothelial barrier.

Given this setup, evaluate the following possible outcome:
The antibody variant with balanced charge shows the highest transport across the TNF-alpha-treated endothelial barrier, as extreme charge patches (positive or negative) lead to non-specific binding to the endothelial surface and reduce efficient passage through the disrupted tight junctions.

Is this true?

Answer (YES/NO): NO